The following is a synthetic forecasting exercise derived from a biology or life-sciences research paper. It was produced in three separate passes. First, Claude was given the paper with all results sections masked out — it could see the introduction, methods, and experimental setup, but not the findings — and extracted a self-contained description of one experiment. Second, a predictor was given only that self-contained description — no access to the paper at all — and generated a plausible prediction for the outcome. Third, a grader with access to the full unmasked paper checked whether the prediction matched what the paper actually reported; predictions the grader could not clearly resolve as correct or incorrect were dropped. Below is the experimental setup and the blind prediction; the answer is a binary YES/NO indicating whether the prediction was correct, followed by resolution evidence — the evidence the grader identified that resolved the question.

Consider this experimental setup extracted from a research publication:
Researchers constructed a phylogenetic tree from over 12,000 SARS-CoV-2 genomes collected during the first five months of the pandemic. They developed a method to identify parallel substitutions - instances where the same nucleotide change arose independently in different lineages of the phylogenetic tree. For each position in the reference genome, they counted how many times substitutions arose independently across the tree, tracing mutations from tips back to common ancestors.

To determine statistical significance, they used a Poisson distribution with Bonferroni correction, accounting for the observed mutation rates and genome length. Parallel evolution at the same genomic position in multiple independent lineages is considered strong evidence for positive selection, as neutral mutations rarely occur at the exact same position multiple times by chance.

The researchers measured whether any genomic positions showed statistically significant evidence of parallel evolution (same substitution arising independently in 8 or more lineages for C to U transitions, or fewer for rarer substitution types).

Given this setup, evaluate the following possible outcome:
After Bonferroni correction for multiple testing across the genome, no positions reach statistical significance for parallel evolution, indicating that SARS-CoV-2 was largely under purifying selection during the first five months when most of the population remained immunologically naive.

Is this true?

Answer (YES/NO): NO